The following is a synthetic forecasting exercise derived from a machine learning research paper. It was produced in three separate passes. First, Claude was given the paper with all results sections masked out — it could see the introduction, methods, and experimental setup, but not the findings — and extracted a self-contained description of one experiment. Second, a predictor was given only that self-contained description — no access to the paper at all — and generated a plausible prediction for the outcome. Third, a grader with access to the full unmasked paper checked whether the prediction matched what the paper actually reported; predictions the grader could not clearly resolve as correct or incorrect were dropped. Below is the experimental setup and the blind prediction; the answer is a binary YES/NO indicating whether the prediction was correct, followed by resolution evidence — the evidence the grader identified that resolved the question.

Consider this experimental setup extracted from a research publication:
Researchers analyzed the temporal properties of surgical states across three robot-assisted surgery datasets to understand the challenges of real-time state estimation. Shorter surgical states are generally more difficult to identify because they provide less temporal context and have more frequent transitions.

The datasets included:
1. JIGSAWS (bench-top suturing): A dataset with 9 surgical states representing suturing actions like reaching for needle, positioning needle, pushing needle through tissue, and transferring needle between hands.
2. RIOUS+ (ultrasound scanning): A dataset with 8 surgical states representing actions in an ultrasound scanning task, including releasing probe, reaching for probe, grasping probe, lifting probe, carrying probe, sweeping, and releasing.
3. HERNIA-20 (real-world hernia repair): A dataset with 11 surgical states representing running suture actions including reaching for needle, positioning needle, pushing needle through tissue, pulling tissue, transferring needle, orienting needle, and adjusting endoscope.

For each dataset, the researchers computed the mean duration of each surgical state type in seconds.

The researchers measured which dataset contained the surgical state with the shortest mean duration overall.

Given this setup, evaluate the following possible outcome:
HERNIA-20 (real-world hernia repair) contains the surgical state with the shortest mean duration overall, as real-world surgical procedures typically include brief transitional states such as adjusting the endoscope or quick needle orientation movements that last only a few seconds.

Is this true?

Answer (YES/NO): NO